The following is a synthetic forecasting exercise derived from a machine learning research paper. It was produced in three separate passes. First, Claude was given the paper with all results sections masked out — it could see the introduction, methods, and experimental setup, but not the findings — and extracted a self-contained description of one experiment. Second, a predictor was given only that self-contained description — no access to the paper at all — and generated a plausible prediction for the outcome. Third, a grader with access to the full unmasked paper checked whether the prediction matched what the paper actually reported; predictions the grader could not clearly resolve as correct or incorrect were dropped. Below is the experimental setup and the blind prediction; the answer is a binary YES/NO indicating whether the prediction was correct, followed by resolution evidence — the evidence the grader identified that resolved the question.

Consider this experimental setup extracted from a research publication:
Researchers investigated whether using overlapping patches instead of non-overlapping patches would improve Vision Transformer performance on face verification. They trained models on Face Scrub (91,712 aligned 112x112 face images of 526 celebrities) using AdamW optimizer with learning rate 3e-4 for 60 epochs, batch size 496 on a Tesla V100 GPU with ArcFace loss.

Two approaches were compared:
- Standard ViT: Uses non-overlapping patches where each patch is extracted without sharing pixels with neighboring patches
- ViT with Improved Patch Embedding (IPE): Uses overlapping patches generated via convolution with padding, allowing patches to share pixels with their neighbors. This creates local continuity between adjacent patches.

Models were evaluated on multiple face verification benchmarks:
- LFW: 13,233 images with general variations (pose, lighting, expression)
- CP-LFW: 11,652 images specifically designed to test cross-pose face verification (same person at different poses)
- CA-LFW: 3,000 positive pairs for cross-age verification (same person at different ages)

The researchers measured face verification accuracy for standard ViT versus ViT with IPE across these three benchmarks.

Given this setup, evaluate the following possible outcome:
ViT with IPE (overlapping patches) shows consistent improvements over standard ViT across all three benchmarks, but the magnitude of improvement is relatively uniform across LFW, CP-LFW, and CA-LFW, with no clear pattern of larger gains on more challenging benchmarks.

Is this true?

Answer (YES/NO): NO